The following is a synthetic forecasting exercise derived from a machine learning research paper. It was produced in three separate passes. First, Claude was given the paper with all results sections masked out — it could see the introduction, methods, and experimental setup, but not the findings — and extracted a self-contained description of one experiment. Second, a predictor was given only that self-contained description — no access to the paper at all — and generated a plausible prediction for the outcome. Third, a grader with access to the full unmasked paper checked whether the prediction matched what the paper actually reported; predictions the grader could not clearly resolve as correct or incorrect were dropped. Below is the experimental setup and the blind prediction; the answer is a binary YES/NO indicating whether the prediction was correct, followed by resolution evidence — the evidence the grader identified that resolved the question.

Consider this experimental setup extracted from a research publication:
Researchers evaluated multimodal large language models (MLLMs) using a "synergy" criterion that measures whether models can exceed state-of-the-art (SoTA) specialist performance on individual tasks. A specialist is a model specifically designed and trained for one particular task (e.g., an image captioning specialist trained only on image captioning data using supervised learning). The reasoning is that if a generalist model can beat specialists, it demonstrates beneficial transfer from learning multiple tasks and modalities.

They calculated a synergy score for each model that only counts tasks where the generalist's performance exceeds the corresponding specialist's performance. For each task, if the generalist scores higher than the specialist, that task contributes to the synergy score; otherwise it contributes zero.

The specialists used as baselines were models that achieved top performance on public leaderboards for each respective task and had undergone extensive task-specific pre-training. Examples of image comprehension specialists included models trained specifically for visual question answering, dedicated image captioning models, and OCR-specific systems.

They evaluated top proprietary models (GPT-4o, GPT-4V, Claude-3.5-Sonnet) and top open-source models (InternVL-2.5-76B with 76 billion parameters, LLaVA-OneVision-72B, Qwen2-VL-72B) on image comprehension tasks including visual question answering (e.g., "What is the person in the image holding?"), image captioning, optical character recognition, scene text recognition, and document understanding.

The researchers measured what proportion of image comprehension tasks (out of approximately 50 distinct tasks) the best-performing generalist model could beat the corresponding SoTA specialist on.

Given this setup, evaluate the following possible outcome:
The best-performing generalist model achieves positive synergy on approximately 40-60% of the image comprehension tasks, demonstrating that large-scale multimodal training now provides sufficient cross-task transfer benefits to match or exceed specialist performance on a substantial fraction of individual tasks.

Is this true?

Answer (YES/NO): NO